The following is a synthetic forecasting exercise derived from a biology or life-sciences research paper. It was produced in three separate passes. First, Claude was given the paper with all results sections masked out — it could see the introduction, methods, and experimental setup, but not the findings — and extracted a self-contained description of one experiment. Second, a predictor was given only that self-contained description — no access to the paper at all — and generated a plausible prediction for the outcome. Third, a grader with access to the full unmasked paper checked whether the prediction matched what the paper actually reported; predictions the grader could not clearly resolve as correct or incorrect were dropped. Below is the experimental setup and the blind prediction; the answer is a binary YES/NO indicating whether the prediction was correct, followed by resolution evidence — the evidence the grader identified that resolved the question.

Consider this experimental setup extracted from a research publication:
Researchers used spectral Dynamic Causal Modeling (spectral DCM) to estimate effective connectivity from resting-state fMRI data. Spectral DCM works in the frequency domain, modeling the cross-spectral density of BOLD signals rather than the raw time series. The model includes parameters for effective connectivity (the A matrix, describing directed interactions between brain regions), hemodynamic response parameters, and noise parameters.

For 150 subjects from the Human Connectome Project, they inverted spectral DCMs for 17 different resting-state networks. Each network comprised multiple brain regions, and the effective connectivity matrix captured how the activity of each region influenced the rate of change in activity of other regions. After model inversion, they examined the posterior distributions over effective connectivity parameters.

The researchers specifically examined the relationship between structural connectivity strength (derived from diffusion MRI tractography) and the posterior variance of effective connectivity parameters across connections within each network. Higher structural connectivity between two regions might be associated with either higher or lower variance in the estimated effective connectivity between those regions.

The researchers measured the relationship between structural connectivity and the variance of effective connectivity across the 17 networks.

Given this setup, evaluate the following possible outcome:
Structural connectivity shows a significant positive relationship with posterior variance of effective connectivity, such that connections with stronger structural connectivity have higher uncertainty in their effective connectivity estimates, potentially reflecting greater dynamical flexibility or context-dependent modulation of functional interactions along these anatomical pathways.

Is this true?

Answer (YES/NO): NO